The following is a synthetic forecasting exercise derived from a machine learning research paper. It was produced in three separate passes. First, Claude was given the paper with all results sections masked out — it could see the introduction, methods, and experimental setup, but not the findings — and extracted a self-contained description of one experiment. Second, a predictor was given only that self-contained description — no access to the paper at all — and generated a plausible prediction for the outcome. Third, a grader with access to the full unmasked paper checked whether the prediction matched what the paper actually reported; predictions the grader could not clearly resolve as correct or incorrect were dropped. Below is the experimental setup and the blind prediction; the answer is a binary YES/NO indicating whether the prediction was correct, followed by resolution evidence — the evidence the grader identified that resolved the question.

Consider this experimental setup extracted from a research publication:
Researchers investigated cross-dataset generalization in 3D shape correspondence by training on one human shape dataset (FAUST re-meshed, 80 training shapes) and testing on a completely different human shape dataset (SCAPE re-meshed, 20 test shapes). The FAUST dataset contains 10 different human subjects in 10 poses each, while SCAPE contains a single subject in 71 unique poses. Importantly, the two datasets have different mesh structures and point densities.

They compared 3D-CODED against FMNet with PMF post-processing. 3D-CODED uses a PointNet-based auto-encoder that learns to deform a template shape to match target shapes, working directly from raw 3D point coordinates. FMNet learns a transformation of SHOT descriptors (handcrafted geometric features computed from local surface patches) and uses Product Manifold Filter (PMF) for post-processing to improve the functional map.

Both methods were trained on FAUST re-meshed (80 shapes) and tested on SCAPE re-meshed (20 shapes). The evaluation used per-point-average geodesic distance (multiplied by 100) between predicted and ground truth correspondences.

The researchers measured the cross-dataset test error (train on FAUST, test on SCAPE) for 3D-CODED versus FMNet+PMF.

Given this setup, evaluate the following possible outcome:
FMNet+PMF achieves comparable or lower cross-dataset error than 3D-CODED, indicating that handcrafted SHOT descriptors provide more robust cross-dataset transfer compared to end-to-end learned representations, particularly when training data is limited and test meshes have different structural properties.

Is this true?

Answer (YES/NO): YES